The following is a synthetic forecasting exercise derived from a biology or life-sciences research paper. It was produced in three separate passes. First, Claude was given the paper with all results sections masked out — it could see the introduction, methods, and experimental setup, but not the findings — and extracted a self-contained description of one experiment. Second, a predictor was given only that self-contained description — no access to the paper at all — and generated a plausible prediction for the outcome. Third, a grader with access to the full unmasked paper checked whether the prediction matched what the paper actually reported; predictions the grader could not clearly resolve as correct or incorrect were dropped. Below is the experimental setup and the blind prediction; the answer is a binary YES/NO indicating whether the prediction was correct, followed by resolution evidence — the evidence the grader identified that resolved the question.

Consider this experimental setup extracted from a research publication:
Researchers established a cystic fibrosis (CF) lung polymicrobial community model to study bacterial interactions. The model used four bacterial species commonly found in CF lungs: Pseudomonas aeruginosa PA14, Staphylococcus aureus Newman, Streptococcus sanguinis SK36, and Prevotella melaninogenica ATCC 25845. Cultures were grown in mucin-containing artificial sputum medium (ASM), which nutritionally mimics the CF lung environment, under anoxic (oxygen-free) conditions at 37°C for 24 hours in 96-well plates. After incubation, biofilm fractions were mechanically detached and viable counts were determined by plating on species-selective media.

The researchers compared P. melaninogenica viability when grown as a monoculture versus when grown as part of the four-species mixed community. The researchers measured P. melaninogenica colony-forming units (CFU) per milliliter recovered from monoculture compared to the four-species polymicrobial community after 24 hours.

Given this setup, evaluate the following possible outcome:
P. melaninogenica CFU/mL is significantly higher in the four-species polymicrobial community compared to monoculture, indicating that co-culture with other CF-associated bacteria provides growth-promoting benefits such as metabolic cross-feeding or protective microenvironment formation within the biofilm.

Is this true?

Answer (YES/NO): YES